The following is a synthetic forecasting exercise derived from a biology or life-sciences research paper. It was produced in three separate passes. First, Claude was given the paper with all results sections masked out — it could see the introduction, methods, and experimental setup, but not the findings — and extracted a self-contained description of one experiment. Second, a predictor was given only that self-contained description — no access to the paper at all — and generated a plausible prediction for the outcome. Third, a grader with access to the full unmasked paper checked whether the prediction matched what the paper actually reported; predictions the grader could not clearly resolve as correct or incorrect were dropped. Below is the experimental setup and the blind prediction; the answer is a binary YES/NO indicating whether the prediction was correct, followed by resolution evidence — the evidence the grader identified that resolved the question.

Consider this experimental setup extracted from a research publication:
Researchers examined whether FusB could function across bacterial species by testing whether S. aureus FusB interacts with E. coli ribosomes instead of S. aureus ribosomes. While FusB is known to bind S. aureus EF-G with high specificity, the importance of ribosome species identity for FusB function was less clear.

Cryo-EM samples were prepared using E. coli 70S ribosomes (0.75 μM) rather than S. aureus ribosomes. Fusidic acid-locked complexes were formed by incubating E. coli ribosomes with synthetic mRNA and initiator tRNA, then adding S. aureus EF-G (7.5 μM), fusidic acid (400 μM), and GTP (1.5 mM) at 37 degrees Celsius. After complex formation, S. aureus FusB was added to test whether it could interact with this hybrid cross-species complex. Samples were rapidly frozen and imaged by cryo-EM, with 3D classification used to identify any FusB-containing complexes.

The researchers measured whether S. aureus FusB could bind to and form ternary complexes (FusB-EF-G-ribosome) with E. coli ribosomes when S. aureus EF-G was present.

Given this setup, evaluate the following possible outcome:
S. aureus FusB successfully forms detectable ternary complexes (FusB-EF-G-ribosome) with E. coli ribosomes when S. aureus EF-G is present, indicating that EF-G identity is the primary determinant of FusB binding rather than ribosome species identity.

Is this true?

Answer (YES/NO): YES